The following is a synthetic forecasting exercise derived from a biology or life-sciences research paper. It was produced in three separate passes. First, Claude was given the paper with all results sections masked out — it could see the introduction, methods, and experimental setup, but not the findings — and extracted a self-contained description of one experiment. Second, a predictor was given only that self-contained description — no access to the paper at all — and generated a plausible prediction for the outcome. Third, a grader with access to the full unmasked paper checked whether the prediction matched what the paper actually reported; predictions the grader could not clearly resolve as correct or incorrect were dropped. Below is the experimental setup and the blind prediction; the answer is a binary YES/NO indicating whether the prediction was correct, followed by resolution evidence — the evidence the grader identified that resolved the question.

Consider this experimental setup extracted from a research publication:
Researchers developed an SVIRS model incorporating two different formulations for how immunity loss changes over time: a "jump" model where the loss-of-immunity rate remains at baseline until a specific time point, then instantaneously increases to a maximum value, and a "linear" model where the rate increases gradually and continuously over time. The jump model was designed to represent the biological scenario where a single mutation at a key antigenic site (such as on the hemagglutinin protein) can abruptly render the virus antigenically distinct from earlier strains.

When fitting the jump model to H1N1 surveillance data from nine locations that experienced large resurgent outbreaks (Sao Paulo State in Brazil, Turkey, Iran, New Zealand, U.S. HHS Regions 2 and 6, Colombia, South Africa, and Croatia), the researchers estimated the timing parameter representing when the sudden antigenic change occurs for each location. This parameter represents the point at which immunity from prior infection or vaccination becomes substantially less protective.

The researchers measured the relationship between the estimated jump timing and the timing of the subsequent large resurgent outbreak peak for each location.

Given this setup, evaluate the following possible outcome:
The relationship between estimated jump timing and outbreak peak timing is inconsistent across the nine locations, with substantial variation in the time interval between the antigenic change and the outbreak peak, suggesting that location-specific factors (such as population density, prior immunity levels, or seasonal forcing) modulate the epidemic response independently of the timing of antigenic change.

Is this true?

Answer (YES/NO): YES